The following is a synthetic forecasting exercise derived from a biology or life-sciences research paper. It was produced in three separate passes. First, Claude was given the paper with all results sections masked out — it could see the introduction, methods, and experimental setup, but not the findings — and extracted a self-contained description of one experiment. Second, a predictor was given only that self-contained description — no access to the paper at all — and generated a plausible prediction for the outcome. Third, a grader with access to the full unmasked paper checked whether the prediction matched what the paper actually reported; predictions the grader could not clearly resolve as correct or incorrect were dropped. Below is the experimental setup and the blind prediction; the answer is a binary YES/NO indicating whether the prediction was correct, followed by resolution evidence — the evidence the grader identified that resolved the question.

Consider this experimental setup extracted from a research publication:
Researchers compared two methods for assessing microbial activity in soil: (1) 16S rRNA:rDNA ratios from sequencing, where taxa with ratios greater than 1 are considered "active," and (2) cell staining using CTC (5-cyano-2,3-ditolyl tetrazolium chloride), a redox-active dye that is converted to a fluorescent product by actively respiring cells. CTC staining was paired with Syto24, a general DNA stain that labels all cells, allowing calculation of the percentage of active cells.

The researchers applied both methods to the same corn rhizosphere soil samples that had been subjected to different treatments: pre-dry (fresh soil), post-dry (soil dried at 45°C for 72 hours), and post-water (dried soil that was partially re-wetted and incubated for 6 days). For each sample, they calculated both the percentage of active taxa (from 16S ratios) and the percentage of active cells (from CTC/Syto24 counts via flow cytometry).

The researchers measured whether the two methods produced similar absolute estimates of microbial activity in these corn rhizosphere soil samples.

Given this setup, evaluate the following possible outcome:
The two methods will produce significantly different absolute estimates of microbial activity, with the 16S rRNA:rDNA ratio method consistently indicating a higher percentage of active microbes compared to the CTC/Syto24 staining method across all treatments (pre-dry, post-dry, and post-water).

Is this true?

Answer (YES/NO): NO